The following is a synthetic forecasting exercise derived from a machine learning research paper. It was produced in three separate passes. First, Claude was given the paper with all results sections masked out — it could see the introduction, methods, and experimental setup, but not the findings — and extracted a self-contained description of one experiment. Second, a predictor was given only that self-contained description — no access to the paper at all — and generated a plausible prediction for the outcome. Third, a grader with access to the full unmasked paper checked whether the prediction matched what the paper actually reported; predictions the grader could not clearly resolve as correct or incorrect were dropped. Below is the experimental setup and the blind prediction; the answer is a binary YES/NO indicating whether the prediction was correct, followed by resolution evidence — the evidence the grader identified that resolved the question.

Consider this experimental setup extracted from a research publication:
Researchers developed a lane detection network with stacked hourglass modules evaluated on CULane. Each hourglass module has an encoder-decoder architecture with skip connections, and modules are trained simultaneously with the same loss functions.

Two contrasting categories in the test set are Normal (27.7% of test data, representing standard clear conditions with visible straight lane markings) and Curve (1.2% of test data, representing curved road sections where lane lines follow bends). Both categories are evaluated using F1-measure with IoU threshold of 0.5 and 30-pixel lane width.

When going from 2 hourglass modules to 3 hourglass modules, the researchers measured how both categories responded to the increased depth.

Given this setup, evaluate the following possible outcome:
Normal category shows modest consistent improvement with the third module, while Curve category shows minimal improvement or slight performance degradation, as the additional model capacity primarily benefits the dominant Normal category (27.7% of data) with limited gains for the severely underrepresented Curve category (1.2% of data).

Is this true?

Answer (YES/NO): YES